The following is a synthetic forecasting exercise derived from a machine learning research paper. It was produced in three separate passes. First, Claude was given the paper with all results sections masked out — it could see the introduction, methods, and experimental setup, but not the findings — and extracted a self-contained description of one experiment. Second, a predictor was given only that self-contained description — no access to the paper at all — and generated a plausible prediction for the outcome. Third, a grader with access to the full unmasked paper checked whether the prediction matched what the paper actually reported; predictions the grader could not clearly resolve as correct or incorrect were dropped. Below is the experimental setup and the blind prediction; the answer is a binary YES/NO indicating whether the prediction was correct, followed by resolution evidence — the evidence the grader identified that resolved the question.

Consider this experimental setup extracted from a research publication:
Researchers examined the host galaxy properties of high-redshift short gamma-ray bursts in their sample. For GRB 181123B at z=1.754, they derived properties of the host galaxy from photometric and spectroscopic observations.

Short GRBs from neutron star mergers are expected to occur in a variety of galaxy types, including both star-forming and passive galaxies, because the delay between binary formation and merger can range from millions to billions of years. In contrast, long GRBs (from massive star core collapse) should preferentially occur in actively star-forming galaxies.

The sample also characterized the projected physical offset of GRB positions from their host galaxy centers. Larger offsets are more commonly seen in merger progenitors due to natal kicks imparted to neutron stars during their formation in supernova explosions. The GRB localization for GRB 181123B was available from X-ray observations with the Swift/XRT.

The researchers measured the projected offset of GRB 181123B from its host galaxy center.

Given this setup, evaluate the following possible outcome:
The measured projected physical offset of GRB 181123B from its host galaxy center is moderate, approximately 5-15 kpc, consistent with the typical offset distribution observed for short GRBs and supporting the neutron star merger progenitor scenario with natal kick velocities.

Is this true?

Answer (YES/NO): NO